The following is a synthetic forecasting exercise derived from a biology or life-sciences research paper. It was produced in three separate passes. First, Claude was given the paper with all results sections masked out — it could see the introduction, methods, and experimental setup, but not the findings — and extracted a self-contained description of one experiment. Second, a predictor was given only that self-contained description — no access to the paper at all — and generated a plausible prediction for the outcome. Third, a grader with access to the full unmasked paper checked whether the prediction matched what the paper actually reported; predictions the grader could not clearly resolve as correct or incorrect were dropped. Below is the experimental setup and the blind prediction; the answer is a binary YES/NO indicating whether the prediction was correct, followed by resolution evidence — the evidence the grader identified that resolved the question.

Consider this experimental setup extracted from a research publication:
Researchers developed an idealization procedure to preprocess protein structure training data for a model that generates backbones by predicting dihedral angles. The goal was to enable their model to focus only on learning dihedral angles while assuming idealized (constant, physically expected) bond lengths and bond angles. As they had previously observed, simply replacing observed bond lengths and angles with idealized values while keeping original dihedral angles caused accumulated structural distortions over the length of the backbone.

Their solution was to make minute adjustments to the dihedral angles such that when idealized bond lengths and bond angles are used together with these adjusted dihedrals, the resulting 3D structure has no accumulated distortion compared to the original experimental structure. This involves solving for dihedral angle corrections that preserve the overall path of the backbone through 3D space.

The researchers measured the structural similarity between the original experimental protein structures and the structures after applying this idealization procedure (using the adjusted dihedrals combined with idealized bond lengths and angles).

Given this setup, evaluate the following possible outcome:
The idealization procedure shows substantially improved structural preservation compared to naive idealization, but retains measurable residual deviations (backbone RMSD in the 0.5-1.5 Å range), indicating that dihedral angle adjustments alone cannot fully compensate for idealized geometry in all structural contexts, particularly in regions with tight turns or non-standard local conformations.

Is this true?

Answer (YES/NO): NO